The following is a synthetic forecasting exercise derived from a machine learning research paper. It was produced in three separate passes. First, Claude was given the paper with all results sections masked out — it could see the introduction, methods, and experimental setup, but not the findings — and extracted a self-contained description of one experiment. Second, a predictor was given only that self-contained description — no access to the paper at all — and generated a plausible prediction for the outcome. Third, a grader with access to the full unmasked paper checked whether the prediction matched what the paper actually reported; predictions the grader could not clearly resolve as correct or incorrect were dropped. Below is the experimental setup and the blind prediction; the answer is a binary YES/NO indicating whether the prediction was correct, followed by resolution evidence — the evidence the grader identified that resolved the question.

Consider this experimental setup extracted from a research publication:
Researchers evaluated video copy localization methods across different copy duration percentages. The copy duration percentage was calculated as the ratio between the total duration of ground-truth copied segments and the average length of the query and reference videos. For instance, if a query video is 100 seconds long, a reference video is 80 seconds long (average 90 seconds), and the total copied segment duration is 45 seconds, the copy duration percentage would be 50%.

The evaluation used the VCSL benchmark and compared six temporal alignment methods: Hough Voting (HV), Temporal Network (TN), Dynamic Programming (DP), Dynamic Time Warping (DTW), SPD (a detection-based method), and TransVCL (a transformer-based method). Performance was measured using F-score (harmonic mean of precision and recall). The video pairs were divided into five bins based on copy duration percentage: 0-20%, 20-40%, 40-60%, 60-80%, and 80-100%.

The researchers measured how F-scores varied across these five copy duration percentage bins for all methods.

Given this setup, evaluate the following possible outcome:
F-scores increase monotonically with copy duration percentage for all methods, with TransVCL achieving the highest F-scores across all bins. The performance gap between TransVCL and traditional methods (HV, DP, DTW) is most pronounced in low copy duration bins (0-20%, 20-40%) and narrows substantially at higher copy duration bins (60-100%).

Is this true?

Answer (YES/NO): NO